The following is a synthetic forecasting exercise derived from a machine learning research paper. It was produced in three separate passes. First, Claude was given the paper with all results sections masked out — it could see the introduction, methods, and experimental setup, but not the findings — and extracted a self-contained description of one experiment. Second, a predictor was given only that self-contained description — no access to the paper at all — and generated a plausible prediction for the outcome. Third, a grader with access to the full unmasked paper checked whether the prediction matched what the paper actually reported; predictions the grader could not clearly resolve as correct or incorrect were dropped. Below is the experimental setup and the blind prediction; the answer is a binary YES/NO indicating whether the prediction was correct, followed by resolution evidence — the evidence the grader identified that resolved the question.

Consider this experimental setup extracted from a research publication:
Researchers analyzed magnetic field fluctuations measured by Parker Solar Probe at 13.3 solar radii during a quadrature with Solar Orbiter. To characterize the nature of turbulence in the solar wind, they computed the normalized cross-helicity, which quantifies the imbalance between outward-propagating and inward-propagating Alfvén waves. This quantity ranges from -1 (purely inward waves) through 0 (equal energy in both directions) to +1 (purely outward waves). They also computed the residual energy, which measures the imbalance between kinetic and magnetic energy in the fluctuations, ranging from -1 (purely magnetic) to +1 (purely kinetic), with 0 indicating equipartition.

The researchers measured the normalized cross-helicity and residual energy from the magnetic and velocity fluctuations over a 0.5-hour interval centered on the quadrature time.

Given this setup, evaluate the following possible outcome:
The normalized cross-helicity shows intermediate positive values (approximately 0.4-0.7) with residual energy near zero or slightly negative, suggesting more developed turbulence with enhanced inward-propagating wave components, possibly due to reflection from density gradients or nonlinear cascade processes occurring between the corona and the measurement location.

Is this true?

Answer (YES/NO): NO